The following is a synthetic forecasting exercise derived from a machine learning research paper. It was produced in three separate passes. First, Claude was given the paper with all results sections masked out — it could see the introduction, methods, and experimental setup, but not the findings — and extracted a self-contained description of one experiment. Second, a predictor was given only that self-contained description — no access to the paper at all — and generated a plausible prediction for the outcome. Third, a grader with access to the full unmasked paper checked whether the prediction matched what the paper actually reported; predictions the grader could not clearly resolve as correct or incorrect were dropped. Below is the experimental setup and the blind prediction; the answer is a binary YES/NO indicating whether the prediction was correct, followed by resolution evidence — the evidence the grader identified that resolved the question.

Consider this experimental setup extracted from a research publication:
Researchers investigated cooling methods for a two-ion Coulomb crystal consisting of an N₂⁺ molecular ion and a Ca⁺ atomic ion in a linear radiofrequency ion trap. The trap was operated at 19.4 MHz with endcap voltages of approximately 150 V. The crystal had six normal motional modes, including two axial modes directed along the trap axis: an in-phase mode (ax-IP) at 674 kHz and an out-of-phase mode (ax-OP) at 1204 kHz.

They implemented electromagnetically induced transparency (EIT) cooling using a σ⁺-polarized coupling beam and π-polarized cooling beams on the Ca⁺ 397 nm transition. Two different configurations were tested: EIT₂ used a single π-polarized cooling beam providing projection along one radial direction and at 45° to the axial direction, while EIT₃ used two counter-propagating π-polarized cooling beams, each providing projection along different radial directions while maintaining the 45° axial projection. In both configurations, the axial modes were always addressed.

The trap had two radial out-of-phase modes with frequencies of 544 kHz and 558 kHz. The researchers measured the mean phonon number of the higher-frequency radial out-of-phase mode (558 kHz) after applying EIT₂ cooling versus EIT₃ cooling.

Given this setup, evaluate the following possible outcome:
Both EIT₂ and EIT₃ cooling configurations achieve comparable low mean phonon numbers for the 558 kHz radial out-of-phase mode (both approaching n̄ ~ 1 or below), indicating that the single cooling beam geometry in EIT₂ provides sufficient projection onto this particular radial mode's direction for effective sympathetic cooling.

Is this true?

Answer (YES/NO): NO